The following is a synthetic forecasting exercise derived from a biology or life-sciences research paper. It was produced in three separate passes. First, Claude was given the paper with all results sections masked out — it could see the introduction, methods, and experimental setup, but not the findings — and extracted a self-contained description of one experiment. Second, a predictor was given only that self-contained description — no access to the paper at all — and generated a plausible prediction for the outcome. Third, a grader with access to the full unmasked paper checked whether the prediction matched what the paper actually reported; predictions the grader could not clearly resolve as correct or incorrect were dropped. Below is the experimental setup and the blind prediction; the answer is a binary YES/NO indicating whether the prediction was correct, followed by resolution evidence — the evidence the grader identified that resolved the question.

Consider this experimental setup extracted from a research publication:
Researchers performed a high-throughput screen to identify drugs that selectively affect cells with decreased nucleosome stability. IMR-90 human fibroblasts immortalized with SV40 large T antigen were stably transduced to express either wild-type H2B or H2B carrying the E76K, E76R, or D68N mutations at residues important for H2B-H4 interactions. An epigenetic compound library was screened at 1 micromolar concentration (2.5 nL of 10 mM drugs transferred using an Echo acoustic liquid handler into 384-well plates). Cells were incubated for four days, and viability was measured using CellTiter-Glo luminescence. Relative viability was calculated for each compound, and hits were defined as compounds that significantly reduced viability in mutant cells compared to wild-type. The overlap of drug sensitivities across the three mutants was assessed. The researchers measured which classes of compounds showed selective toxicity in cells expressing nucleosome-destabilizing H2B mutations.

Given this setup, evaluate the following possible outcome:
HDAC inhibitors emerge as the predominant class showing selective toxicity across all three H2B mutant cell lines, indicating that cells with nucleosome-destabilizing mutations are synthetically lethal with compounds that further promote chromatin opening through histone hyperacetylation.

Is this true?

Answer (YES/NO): NO